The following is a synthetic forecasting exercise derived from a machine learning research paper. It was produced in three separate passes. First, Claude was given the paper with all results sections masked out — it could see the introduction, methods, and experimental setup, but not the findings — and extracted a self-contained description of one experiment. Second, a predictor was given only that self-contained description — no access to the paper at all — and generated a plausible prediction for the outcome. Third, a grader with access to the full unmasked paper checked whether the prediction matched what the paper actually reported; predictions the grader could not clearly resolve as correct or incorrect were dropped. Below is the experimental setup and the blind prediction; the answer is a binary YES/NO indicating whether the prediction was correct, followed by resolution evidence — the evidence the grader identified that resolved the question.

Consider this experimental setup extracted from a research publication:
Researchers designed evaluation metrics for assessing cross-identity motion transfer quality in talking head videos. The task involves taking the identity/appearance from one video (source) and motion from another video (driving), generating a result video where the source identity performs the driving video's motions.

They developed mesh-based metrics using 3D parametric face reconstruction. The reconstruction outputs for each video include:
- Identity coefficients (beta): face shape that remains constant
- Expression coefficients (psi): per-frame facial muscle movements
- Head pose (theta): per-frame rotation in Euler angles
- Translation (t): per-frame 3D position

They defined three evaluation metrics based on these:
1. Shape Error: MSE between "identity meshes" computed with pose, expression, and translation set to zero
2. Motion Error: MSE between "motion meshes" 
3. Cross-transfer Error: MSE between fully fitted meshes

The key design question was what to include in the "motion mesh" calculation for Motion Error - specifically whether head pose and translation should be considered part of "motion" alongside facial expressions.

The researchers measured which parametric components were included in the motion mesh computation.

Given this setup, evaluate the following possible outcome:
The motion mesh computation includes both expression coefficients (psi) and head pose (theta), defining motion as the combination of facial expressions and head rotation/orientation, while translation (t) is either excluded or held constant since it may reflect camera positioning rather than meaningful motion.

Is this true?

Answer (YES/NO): NO